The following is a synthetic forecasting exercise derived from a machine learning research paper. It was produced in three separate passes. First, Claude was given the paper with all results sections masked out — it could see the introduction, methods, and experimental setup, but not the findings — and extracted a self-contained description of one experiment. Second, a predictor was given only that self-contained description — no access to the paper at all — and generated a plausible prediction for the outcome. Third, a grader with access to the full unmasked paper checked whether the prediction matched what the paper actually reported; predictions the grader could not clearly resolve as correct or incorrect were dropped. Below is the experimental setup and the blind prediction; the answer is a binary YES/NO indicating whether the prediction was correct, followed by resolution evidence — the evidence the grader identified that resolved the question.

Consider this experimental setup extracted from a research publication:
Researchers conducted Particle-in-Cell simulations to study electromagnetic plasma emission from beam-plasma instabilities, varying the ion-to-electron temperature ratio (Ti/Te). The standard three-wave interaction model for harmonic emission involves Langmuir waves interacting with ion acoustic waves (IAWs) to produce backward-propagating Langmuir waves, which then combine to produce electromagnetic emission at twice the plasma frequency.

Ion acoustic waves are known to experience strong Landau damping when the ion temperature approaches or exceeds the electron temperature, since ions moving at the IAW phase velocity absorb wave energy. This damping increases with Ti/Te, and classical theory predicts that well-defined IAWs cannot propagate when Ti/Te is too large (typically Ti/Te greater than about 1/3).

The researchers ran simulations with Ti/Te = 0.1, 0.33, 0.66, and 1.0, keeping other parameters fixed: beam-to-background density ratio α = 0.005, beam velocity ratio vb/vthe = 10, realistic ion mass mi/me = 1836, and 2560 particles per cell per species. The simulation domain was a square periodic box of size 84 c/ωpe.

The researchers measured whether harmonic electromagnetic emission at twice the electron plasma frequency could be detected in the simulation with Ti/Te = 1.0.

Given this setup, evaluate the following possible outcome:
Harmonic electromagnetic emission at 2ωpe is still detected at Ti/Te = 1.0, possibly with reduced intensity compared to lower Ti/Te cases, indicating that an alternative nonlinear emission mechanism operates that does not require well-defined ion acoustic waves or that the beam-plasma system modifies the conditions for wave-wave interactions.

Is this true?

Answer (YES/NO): YES